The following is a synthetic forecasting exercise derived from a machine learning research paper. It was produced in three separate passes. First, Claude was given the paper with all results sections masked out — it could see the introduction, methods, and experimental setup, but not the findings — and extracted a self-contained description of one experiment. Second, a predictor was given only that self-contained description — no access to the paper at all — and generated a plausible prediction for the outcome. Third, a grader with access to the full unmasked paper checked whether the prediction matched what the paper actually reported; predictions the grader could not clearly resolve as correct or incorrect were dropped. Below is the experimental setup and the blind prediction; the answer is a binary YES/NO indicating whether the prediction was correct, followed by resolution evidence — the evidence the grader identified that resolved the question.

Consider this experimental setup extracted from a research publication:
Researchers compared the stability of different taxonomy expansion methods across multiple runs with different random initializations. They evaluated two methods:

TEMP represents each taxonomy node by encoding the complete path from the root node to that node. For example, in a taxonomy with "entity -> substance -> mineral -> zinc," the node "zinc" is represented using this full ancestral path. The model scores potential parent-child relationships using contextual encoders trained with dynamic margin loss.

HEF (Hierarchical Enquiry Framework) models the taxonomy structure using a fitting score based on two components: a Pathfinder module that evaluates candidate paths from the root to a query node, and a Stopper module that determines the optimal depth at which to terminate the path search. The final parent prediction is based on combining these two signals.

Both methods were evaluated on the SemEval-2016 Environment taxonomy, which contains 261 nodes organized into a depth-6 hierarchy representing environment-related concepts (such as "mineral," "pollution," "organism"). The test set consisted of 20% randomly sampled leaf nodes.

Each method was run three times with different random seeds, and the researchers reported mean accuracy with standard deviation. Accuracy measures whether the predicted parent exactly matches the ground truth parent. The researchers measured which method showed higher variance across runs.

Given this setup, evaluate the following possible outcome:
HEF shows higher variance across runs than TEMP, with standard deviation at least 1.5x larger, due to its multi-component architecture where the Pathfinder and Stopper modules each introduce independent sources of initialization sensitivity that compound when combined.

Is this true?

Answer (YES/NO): NO